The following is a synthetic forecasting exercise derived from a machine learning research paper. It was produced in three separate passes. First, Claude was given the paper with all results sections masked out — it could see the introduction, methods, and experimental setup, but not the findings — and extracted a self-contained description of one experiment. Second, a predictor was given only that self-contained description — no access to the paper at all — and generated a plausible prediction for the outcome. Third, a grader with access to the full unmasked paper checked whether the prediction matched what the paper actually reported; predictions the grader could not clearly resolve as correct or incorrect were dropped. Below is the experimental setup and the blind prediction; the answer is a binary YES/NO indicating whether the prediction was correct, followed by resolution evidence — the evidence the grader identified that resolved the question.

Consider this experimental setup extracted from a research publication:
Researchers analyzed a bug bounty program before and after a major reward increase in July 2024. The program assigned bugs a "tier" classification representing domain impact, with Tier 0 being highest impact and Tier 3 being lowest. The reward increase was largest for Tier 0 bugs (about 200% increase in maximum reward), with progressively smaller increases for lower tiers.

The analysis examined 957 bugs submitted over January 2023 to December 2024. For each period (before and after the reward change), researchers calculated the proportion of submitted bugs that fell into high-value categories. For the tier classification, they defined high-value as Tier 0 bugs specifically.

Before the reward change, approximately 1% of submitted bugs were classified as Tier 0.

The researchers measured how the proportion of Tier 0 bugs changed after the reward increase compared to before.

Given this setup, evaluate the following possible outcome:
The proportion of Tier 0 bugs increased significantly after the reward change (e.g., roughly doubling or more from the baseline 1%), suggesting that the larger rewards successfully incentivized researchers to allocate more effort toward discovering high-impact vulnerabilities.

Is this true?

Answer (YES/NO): YES